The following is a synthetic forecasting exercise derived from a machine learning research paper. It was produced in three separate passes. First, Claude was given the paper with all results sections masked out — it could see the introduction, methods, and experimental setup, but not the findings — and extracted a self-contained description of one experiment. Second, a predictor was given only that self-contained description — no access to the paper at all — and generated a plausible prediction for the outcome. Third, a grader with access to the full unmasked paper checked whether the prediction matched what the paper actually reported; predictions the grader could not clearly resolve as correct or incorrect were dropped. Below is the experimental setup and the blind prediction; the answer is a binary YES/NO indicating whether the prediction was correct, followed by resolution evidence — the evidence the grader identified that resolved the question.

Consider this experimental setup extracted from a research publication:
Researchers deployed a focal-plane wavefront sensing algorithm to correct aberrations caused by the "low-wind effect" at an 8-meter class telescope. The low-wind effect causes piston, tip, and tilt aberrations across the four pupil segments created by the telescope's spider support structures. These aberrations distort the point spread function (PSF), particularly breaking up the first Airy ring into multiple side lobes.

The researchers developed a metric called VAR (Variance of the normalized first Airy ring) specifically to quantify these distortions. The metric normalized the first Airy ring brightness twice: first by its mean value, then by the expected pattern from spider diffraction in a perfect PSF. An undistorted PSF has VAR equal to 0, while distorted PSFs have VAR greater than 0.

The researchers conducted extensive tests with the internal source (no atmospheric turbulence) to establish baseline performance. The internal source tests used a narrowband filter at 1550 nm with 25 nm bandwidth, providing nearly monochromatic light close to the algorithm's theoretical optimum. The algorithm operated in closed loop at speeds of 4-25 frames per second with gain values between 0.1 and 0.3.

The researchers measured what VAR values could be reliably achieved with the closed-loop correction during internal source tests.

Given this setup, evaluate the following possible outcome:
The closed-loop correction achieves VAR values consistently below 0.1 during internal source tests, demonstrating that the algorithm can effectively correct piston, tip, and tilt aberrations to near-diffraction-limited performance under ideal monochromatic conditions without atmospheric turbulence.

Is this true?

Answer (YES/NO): YES